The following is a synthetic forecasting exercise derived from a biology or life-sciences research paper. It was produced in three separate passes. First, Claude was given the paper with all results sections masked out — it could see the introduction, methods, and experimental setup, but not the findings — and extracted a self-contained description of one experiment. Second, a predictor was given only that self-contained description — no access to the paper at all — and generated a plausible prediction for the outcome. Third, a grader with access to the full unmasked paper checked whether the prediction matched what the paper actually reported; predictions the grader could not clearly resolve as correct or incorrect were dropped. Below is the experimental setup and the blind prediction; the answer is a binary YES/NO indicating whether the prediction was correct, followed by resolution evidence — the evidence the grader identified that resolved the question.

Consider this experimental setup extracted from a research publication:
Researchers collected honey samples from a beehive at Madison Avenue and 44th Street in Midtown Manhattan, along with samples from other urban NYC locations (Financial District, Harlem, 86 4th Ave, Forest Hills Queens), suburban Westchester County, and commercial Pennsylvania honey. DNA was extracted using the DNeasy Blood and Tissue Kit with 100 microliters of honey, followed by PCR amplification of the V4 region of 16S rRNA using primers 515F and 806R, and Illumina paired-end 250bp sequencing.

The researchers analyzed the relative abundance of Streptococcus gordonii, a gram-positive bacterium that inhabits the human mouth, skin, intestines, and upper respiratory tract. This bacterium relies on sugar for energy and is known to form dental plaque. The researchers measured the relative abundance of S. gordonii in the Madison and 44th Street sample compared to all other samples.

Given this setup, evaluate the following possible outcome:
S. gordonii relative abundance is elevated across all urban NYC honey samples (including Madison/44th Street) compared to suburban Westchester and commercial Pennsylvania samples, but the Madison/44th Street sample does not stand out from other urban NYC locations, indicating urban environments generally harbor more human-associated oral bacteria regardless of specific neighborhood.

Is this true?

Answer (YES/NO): NO